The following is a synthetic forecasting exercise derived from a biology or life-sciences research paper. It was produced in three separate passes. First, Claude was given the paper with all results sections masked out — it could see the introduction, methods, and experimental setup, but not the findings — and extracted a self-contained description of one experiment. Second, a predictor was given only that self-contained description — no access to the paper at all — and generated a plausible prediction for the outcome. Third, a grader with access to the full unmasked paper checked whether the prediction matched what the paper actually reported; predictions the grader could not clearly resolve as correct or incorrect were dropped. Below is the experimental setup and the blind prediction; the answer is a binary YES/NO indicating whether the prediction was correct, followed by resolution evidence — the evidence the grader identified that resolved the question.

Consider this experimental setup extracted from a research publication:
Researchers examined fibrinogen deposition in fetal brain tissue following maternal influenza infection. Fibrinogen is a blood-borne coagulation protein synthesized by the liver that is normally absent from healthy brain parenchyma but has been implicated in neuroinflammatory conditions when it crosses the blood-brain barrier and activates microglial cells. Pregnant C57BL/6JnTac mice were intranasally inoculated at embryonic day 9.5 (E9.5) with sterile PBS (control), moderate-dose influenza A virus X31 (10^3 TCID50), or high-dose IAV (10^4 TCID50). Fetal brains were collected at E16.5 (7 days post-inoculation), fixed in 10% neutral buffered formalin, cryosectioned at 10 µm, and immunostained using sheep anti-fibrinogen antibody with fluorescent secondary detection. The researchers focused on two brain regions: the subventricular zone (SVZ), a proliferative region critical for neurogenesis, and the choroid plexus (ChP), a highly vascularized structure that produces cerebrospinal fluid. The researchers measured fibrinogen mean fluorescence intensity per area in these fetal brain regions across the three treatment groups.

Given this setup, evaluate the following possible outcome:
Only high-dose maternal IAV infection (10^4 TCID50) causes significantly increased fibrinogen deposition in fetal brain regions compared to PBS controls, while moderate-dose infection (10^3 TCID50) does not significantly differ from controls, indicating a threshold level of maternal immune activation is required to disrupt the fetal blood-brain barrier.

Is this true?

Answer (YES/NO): YES